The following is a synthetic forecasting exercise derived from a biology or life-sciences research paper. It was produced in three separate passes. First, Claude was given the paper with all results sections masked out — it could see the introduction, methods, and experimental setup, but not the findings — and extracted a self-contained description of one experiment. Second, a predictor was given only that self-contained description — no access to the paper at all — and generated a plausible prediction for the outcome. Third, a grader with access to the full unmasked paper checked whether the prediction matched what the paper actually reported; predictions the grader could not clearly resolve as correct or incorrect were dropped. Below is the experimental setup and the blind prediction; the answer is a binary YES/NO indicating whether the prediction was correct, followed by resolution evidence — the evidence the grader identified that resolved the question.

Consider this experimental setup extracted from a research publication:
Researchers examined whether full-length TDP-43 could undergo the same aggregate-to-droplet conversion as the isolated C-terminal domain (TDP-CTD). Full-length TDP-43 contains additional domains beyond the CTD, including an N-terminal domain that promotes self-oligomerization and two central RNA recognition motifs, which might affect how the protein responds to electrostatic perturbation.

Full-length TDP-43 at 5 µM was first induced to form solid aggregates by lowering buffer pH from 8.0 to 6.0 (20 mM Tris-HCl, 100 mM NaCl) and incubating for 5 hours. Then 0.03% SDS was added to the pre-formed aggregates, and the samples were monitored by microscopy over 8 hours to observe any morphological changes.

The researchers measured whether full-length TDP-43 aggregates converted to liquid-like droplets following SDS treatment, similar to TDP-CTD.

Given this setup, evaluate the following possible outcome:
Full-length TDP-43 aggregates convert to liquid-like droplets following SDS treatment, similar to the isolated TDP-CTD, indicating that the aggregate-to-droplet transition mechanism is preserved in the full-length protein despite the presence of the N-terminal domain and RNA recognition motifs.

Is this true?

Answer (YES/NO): YES